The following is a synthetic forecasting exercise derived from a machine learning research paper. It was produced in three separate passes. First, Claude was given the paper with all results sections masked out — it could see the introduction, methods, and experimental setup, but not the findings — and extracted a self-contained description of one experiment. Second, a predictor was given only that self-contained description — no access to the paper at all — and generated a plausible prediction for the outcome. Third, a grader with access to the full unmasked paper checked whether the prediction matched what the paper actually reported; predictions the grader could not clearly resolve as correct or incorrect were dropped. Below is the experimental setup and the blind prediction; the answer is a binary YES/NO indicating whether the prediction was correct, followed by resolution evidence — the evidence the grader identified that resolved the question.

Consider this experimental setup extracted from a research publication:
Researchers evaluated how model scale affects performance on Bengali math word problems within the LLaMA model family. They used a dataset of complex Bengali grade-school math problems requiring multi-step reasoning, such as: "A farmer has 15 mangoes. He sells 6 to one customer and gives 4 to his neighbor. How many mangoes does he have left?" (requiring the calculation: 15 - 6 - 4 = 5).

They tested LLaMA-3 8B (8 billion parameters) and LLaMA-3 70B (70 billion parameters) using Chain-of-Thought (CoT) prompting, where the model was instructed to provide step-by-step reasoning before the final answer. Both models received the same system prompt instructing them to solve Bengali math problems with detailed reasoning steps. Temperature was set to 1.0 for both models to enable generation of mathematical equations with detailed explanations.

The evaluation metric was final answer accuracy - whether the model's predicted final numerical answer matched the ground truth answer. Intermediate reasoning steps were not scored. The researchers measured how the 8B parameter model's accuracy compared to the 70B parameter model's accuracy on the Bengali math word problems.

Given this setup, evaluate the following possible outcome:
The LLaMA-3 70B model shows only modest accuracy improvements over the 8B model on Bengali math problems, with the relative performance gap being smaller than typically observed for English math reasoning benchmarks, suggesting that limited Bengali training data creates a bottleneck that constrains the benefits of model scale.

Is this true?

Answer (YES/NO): NO